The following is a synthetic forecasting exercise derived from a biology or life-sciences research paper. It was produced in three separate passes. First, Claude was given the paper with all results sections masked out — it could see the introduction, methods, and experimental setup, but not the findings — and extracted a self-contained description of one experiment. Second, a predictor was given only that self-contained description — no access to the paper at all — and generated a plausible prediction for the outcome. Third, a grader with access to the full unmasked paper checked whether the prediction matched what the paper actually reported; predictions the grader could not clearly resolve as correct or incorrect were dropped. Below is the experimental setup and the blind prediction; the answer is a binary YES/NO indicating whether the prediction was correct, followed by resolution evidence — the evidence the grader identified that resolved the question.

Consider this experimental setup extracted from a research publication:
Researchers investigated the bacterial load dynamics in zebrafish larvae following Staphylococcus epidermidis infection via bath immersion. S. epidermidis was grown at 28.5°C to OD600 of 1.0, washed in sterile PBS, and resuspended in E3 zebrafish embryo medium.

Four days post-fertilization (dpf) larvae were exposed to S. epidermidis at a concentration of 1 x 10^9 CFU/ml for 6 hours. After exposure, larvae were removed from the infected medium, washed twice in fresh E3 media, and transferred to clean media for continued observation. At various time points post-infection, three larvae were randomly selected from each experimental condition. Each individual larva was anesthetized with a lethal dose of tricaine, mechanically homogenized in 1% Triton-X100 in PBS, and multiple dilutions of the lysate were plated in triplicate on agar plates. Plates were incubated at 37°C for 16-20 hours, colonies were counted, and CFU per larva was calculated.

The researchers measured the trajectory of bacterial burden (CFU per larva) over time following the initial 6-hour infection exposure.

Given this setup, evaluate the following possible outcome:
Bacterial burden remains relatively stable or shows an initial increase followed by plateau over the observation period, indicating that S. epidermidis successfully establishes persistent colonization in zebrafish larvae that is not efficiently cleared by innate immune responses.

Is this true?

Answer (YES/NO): NO